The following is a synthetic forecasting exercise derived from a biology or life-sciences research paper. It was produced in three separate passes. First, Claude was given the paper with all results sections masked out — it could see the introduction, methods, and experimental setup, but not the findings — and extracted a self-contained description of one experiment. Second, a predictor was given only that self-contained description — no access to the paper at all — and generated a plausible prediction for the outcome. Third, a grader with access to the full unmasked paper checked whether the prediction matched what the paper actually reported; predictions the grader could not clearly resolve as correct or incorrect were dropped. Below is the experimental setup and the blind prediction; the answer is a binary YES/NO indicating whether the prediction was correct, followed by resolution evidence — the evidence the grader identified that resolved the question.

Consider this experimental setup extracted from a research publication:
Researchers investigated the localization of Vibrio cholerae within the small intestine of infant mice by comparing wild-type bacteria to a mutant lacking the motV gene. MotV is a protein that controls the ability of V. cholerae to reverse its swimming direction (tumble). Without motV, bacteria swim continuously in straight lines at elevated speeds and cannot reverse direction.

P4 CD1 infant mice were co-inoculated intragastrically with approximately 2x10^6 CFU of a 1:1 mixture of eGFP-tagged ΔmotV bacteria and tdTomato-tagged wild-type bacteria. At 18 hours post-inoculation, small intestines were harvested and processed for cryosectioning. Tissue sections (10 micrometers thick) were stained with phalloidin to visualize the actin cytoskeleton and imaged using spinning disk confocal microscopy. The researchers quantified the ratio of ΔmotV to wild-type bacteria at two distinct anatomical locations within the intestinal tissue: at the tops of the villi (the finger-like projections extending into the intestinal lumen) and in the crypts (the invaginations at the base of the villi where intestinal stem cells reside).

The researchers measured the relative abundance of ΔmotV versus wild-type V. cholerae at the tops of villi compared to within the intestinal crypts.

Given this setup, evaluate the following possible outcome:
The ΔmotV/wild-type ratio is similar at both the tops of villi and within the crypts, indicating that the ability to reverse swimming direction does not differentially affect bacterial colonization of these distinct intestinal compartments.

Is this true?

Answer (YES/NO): NO